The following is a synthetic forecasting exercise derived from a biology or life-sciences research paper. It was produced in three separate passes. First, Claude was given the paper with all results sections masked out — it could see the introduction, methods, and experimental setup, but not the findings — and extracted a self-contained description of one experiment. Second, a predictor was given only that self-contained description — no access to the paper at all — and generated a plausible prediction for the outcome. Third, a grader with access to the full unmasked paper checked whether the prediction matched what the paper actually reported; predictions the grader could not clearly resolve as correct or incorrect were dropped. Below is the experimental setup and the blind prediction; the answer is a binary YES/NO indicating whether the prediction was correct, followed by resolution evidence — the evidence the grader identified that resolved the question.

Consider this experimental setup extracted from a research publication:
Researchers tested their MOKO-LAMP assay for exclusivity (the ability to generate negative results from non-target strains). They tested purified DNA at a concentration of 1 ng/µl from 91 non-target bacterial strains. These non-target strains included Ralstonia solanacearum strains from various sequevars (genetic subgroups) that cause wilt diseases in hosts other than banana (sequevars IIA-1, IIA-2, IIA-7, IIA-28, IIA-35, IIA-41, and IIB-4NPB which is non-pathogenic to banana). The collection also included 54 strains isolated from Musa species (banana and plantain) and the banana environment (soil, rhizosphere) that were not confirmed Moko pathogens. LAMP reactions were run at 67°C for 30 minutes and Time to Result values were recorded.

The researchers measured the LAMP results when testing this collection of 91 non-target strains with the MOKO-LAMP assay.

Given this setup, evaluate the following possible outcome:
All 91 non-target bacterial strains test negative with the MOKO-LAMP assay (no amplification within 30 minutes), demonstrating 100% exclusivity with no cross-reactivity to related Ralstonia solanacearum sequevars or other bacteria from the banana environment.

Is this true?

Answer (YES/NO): NO